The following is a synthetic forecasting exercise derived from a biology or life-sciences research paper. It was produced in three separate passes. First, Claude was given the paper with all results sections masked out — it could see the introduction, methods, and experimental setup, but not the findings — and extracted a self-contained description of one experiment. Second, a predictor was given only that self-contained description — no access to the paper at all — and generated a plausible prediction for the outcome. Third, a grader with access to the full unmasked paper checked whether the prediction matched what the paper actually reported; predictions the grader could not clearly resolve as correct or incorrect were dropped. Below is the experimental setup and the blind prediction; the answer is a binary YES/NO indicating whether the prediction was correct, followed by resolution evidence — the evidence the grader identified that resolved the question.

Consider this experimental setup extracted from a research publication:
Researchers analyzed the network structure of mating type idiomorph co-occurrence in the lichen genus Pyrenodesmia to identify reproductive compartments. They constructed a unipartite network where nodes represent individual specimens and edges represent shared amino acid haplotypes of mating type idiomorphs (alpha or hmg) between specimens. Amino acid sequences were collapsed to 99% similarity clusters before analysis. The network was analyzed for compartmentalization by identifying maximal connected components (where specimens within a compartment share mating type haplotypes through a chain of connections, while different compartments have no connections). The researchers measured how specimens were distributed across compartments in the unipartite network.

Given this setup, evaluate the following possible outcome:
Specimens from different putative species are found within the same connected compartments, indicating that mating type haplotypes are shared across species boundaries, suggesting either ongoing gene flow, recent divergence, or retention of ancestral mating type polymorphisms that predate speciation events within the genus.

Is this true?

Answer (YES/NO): YES